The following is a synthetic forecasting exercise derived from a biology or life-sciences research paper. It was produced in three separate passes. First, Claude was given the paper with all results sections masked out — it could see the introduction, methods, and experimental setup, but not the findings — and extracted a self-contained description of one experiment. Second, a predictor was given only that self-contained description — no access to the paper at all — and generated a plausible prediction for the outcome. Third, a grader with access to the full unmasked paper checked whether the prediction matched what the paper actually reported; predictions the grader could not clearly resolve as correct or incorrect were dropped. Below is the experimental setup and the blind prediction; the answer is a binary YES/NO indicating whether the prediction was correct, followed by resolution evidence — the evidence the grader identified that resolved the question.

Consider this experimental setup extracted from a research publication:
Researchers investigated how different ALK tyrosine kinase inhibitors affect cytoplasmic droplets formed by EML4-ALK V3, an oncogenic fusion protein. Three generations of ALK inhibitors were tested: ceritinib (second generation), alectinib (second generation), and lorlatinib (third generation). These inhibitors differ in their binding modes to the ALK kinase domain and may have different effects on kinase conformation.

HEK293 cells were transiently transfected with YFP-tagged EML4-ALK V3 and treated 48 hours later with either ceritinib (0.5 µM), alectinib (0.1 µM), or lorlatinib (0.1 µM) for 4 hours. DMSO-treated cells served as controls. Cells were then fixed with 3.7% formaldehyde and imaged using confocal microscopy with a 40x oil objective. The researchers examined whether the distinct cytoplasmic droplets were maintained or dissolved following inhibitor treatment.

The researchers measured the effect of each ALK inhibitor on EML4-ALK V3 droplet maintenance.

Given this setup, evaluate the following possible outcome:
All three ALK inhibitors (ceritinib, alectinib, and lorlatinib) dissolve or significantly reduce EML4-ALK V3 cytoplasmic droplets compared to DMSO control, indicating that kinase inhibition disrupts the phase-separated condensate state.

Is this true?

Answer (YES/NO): NO